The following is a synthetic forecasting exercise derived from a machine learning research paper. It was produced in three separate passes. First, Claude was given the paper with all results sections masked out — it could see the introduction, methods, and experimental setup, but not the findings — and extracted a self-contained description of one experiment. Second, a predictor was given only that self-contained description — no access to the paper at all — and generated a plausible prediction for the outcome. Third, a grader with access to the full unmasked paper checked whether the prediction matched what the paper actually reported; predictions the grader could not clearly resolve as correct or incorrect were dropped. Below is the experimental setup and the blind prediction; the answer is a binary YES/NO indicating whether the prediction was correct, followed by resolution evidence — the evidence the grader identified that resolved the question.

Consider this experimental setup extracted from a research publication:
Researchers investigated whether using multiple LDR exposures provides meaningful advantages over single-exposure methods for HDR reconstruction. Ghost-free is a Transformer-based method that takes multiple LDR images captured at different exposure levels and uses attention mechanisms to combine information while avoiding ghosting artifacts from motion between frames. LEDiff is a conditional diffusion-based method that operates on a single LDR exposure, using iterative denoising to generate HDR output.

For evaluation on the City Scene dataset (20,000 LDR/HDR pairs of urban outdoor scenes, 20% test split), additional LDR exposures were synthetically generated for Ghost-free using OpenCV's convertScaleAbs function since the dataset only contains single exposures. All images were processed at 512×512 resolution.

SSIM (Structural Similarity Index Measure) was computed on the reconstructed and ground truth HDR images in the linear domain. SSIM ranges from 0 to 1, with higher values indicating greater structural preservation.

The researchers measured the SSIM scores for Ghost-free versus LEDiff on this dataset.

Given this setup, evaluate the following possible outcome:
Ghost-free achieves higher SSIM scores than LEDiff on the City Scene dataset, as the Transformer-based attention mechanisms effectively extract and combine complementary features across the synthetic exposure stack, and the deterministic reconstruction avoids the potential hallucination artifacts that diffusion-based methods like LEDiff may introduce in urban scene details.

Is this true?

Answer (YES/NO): YES